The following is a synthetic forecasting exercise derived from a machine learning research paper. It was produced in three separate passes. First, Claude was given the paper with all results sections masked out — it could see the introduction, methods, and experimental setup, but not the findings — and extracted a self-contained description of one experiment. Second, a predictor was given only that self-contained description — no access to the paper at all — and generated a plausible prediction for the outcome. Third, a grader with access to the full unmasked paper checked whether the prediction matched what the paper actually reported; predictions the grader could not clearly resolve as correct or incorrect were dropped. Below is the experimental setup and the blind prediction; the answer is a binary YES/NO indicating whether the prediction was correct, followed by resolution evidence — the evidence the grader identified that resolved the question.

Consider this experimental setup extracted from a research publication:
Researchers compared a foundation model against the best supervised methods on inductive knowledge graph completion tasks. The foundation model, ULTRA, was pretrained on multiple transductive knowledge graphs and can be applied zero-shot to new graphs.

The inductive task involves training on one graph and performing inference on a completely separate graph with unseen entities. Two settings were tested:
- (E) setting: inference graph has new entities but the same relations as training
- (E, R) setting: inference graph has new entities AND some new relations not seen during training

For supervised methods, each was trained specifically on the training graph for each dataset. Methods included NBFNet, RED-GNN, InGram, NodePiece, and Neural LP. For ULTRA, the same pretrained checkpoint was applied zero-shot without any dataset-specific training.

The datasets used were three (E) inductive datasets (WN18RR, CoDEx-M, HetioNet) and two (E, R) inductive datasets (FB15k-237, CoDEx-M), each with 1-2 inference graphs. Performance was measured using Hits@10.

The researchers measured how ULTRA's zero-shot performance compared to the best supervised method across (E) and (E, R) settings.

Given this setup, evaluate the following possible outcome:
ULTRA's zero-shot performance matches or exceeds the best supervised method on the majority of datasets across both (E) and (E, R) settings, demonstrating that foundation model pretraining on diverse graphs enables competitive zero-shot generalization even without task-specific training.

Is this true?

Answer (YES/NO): YES